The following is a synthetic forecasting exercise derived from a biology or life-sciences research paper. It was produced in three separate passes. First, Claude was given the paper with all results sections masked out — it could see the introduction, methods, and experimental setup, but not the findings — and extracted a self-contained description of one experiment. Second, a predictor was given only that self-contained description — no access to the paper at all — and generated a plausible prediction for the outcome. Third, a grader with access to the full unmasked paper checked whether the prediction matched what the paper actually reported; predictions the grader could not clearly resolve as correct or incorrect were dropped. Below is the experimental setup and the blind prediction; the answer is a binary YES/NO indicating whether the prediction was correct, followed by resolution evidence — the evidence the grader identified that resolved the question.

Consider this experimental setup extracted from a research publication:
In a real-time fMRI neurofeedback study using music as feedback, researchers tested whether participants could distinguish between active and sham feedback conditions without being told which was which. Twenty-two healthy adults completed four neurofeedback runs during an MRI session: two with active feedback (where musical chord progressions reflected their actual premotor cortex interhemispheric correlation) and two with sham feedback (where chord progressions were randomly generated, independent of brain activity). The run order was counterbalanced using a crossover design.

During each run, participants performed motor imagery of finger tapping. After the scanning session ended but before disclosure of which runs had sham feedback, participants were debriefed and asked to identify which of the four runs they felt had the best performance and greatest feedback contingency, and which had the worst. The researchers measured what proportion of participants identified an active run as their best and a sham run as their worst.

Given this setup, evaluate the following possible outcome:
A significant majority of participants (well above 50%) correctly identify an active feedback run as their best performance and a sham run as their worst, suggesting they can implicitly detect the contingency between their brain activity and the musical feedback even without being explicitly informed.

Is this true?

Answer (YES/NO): YES